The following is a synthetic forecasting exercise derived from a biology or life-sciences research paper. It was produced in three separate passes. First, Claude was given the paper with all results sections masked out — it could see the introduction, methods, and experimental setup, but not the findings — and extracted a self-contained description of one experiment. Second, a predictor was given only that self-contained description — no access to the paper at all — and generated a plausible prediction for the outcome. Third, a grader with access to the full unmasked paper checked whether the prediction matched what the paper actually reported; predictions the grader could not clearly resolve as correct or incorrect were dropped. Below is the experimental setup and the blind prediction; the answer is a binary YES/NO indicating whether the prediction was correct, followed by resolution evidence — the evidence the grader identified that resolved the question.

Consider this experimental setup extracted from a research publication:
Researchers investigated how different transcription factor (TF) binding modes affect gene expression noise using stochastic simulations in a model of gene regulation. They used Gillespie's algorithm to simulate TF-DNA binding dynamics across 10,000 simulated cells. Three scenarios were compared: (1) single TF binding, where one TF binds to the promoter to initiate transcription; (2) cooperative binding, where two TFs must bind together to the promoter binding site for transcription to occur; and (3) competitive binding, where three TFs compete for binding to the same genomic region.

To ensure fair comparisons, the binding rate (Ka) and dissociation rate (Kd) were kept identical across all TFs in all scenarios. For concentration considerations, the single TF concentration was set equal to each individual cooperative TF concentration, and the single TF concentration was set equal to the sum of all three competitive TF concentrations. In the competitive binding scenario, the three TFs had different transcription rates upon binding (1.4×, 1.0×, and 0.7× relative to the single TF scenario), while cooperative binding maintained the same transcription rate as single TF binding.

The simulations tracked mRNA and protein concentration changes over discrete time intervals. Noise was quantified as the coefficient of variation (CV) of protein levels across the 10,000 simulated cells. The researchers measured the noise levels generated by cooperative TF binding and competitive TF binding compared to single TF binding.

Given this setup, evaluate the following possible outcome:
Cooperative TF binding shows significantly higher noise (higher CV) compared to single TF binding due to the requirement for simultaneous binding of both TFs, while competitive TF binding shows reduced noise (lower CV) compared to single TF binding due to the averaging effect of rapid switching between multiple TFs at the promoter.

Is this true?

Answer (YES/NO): NO